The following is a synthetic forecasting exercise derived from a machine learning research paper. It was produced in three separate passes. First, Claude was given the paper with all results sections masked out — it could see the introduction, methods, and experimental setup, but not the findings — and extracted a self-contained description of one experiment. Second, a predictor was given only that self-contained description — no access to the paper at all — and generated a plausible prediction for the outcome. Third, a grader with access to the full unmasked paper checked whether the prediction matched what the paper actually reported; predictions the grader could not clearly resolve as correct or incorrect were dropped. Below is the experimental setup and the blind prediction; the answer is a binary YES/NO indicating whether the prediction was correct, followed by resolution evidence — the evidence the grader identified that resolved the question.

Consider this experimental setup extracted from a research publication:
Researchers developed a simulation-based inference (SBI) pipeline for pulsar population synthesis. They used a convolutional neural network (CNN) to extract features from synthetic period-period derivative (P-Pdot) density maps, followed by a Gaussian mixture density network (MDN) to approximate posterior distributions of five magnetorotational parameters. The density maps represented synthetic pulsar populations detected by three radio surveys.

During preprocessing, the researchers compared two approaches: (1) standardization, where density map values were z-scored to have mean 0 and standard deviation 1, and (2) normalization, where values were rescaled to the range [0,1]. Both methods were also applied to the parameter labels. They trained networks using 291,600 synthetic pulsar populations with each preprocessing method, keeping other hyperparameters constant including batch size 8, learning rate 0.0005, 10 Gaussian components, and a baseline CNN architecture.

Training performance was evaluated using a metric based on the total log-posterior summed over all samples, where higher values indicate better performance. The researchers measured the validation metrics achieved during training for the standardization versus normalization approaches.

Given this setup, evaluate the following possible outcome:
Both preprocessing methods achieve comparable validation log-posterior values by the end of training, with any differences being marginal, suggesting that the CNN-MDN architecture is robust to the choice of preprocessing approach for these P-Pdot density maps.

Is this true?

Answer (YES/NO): NO